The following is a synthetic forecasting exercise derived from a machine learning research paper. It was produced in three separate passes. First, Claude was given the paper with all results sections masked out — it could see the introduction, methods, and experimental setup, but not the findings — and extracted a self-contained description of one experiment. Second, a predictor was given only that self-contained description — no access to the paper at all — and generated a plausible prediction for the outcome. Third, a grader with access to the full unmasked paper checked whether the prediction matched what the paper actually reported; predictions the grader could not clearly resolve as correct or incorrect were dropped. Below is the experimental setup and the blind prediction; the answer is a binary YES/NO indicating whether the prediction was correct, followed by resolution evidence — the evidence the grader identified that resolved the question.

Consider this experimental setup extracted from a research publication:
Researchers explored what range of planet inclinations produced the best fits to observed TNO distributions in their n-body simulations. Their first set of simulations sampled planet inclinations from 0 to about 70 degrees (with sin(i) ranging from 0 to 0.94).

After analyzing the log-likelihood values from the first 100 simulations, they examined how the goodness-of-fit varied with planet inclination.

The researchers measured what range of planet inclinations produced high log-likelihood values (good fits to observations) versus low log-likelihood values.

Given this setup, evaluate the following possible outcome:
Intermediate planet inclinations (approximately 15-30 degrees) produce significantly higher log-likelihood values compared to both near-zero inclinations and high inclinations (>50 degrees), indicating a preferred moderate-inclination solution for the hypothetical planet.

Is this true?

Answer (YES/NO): NO